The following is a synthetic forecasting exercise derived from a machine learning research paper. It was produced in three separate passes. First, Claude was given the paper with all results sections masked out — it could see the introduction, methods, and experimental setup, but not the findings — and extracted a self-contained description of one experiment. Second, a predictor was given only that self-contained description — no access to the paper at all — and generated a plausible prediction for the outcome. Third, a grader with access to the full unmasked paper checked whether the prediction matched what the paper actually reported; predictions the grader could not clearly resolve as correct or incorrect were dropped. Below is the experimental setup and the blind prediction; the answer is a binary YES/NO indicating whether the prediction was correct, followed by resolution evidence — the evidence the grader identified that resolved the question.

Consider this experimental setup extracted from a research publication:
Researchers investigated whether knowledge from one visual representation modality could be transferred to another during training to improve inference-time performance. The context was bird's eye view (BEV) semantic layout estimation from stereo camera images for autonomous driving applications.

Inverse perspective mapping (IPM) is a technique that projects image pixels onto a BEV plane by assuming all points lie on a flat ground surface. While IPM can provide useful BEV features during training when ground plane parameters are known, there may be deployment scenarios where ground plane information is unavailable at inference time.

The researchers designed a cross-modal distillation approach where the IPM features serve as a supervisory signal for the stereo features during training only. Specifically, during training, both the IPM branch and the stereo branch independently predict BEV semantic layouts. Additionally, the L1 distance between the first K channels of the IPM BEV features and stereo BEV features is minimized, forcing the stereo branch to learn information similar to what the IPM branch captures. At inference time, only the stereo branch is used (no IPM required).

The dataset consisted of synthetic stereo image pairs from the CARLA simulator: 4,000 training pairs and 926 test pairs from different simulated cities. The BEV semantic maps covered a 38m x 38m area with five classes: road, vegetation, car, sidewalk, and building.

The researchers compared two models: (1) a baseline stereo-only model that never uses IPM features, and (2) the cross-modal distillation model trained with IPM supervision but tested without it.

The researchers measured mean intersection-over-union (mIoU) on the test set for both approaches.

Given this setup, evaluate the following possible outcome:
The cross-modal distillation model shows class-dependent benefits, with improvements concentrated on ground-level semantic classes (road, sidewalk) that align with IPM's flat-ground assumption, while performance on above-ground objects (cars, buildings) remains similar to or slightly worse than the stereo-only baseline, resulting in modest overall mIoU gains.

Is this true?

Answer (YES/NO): NO